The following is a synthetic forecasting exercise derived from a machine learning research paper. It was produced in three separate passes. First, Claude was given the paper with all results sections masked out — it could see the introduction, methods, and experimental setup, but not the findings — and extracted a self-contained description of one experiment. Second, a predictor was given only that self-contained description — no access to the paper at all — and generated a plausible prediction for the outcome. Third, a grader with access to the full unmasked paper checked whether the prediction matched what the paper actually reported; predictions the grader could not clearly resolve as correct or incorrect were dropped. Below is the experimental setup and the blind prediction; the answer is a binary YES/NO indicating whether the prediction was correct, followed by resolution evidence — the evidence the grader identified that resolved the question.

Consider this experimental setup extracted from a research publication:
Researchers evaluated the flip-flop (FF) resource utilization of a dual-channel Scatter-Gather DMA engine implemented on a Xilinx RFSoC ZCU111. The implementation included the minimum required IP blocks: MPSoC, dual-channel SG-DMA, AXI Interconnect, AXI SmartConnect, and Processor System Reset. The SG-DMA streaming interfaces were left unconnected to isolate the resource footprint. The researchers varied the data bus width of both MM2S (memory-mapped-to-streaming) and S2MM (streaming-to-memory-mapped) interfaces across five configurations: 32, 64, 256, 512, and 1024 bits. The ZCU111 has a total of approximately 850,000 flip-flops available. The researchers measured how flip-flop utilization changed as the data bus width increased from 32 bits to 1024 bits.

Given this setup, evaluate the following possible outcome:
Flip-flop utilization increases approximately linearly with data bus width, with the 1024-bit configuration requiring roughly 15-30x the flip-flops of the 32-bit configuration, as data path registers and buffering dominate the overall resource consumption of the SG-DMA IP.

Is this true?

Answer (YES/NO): NO